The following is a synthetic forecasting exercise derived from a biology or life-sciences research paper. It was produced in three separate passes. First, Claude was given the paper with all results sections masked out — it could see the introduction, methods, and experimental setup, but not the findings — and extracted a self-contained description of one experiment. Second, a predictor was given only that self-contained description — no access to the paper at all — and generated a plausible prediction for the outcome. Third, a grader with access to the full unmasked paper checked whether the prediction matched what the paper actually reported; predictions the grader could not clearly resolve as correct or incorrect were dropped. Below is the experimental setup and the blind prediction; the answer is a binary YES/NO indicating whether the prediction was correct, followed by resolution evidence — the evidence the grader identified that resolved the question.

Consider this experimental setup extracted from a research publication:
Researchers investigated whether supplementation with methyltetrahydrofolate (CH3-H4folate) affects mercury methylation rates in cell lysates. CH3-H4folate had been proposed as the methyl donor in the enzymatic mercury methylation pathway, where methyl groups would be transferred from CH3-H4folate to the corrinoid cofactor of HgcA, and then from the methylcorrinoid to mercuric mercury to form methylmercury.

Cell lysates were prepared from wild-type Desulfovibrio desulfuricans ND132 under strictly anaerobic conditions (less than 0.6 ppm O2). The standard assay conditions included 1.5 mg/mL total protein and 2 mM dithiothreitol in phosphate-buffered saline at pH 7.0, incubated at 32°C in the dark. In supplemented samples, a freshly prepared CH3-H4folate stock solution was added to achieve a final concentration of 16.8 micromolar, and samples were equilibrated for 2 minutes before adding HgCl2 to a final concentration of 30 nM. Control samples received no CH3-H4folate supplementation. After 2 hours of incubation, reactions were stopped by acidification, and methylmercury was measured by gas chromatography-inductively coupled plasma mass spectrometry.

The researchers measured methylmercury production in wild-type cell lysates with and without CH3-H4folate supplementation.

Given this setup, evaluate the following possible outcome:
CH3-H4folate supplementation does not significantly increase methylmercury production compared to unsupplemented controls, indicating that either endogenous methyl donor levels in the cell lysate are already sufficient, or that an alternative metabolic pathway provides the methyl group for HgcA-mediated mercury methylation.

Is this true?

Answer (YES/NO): YES